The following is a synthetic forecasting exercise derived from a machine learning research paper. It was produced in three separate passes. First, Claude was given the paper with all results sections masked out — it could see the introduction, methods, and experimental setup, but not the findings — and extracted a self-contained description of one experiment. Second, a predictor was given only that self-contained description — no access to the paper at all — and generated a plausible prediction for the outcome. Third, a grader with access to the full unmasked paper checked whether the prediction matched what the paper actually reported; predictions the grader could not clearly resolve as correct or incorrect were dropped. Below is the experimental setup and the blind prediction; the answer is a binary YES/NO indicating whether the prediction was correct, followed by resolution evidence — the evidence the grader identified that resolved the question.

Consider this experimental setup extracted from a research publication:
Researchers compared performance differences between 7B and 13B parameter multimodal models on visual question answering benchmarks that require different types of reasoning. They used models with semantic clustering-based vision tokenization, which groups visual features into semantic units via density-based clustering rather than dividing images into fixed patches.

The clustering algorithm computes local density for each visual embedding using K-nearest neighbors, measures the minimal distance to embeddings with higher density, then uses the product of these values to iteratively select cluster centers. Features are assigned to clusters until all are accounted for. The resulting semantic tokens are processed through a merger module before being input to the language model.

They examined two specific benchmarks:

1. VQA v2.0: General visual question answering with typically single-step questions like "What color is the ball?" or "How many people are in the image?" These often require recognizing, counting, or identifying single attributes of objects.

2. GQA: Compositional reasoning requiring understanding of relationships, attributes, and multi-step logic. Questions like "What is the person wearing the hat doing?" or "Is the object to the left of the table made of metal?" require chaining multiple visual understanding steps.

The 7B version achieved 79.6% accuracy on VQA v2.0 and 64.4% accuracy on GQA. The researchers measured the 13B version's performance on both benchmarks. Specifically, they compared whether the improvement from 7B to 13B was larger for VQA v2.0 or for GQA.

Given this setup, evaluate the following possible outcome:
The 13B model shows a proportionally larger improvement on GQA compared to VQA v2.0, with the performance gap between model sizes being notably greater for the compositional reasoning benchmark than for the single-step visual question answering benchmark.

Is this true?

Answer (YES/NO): NO